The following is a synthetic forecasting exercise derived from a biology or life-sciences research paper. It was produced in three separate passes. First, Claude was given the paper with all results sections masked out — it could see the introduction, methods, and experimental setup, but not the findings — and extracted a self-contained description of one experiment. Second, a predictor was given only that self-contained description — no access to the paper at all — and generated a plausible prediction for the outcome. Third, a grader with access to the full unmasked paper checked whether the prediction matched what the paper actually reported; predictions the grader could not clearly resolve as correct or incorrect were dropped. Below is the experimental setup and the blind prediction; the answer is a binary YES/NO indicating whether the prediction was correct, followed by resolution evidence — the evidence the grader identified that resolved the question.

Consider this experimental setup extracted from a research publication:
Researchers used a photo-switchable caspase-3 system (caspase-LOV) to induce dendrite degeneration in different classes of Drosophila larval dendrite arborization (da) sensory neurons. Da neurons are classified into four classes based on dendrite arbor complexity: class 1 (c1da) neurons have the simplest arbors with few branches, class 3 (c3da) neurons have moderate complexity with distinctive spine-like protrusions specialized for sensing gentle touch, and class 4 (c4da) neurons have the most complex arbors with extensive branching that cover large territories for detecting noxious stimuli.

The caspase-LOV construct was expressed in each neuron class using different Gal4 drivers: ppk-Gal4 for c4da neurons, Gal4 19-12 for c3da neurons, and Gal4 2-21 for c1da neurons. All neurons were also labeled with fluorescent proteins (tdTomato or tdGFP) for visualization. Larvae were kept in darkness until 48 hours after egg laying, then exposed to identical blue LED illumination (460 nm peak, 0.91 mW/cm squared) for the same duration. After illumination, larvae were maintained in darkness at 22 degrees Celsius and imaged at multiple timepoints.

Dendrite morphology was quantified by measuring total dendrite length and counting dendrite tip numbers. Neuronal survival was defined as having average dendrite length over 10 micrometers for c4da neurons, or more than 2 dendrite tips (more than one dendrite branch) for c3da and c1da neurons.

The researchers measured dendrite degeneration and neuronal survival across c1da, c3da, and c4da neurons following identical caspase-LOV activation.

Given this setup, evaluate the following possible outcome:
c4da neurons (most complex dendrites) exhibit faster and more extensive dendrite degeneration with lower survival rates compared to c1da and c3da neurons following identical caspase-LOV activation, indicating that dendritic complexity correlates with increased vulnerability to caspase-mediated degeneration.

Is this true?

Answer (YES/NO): YES